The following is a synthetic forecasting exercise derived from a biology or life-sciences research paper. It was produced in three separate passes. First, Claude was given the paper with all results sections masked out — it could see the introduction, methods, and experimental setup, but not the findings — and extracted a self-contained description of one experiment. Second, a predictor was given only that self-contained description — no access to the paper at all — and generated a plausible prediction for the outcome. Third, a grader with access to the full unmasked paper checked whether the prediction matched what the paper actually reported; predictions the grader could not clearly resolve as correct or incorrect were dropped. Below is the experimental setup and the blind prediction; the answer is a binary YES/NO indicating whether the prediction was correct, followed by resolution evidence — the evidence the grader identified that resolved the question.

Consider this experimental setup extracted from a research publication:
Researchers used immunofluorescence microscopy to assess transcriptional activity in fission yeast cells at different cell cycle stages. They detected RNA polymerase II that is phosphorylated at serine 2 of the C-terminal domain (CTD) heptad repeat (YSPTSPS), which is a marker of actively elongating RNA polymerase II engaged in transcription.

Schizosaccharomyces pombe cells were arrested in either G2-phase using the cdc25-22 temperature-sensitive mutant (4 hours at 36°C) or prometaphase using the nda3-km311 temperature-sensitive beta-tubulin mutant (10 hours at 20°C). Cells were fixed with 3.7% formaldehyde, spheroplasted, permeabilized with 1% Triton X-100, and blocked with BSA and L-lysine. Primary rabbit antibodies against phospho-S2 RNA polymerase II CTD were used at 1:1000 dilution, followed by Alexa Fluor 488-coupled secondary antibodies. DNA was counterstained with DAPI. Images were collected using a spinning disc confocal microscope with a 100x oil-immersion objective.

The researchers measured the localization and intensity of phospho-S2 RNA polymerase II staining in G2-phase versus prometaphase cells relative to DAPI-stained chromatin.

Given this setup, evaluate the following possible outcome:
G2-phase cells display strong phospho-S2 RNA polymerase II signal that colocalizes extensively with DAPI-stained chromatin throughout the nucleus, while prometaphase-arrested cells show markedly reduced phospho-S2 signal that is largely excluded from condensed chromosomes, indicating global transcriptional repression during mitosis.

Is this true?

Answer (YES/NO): NO